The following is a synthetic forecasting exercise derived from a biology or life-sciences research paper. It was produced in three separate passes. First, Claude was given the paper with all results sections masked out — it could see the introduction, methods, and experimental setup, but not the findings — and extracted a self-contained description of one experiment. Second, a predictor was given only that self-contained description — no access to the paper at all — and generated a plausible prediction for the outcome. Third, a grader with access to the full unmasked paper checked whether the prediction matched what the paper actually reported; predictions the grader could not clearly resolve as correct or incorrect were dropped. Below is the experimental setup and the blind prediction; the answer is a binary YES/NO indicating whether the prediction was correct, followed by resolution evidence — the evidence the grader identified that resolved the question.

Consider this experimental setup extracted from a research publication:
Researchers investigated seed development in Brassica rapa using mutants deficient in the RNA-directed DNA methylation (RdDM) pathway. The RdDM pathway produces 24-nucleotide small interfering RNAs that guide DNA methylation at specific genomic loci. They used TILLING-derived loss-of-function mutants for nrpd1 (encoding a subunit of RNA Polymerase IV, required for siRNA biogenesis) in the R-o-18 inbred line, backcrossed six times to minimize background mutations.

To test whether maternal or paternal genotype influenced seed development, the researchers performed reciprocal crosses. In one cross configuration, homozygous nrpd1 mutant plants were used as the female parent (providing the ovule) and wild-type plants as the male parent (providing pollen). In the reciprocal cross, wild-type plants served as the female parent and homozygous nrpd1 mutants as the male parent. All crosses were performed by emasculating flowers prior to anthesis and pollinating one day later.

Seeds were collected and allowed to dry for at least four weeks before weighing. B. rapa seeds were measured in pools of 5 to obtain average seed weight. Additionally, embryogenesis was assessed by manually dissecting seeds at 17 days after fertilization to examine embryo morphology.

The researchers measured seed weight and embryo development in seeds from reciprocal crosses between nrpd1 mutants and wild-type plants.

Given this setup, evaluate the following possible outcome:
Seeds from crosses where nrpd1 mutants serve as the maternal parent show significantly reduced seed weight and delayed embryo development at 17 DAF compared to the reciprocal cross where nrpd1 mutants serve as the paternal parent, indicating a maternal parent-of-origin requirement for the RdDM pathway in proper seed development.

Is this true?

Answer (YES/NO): YES